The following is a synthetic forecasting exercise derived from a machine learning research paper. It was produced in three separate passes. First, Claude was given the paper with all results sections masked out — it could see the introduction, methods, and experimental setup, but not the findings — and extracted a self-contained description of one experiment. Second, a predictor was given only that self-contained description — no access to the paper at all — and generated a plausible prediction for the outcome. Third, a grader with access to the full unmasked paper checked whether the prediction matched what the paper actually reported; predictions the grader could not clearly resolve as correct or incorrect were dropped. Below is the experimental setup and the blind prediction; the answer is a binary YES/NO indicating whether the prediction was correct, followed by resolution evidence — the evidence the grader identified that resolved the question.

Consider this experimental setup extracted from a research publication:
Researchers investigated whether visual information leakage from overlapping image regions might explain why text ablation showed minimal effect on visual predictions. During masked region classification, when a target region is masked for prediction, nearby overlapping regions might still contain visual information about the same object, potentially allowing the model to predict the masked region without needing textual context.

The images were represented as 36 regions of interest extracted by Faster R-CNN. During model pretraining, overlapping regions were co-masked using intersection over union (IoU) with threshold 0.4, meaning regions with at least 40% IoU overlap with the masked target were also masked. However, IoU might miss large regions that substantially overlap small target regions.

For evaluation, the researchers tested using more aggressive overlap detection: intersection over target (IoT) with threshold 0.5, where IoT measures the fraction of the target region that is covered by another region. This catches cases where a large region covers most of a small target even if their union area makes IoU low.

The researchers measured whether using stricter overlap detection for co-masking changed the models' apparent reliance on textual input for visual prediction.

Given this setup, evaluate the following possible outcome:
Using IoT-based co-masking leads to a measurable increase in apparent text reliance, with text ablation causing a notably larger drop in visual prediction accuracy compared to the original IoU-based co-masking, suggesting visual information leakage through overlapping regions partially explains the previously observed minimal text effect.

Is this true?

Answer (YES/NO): NO